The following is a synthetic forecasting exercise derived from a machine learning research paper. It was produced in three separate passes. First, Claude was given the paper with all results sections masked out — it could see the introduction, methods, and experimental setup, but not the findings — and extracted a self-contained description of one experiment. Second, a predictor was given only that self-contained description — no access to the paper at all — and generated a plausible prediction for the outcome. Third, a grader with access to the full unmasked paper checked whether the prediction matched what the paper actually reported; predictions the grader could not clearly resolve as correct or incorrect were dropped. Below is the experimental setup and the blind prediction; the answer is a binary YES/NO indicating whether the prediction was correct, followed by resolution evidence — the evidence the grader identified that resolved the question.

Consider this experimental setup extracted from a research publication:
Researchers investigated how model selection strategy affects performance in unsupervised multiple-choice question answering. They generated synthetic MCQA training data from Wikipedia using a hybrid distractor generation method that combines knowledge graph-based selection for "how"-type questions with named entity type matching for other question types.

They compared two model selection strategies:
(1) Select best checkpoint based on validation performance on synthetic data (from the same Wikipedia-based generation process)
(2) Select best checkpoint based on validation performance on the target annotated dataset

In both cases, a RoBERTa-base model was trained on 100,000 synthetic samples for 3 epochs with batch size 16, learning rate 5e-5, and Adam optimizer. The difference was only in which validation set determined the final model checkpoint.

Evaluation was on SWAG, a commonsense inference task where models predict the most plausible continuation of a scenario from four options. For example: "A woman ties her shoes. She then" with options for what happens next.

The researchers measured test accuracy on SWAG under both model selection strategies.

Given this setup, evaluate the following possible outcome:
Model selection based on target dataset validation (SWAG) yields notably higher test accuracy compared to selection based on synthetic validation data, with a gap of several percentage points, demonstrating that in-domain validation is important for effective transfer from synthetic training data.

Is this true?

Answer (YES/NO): YES